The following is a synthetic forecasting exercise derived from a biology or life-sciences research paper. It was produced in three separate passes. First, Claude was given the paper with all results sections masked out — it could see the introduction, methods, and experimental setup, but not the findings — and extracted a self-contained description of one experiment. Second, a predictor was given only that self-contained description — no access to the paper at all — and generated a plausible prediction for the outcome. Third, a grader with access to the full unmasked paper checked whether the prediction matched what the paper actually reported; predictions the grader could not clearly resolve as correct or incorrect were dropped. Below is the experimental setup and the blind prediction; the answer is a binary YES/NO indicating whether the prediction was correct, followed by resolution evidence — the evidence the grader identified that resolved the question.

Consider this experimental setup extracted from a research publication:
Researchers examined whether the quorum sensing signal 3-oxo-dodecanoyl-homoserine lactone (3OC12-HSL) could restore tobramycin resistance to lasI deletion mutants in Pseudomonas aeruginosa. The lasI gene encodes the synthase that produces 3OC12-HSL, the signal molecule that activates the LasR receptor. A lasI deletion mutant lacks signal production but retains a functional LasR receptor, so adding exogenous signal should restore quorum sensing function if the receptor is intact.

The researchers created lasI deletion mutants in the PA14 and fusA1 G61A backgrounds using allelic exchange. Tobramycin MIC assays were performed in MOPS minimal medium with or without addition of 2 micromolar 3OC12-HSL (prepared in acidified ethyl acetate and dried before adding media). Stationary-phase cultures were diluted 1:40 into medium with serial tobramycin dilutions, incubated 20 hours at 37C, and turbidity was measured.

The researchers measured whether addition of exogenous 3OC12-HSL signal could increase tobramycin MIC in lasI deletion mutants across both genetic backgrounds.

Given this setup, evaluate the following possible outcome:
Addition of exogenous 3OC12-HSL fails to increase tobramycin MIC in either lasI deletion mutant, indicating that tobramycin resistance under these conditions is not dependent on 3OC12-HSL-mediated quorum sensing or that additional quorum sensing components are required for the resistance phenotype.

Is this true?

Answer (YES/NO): NO